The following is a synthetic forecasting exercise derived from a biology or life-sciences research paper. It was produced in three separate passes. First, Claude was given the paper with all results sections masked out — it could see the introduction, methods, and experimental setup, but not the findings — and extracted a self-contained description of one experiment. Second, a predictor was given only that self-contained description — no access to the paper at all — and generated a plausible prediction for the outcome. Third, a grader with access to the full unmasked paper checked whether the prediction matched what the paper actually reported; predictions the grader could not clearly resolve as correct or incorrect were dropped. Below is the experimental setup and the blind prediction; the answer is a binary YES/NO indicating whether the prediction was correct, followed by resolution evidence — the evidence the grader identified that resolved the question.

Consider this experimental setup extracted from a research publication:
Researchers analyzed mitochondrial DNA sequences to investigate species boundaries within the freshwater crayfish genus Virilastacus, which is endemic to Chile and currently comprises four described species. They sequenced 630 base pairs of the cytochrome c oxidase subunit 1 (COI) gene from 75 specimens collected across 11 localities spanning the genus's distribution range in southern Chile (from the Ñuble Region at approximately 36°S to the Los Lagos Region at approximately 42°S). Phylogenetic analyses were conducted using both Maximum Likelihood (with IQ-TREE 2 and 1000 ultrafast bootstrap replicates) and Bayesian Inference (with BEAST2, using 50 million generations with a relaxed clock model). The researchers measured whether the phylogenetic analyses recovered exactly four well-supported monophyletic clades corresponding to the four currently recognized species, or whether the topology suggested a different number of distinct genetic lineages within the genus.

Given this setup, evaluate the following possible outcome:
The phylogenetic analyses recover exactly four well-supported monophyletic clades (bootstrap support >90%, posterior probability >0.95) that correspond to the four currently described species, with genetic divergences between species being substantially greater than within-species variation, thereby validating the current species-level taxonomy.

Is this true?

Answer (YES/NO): NO